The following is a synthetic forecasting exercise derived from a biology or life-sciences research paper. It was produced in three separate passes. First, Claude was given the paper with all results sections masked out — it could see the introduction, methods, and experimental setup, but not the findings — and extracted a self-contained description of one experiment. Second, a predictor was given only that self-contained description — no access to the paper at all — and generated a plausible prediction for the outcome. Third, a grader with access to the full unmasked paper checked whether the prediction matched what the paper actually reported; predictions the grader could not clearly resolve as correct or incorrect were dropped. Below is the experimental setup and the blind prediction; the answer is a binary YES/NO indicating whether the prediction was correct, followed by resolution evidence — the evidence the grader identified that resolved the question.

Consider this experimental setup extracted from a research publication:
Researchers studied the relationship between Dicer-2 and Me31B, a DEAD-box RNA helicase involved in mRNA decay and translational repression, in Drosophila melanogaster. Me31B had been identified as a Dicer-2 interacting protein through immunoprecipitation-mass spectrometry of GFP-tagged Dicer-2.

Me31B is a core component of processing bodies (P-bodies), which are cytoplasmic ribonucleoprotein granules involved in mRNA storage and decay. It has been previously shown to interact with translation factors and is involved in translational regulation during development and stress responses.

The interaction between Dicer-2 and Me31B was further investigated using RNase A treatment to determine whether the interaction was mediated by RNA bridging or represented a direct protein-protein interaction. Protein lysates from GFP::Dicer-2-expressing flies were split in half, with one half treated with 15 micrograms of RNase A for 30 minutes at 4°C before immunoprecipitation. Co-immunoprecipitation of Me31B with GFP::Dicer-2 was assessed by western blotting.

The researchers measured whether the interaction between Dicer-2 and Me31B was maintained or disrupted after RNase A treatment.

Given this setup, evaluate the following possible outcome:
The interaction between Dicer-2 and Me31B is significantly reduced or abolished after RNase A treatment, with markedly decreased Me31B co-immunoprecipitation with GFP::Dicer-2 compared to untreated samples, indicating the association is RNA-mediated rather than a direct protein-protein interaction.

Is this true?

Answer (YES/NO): NO